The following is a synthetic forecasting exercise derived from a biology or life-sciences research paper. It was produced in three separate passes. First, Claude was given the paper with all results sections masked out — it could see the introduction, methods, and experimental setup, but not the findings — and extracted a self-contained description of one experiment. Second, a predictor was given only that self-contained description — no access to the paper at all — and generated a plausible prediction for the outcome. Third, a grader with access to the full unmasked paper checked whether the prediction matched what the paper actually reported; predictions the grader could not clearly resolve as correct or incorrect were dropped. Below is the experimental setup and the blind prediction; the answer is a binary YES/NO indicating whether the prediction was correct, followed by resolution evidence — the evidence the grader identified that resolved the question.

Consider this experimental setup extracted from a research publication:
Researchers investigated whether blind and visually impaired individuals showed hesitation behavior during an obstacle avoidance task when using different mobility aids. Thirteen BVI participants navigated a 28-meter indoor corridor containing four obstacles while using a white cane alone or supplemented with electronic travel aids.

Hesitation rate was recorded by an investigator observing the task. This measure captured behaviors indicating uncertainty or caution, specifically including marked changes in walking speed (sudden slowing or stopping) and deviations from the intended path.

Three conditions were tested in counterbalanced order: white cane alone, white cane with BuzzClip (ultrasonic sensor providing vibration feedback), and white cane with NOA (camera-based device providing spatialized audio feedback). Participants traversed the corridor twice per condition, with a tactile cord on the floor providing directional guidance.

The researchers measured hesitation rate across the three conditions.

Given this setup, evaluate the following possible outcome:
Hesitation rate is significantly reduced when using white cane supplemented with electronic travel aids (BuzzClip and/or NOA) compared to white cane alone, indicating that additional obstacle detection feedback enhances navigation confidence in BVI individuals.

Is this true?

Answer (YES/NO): NO